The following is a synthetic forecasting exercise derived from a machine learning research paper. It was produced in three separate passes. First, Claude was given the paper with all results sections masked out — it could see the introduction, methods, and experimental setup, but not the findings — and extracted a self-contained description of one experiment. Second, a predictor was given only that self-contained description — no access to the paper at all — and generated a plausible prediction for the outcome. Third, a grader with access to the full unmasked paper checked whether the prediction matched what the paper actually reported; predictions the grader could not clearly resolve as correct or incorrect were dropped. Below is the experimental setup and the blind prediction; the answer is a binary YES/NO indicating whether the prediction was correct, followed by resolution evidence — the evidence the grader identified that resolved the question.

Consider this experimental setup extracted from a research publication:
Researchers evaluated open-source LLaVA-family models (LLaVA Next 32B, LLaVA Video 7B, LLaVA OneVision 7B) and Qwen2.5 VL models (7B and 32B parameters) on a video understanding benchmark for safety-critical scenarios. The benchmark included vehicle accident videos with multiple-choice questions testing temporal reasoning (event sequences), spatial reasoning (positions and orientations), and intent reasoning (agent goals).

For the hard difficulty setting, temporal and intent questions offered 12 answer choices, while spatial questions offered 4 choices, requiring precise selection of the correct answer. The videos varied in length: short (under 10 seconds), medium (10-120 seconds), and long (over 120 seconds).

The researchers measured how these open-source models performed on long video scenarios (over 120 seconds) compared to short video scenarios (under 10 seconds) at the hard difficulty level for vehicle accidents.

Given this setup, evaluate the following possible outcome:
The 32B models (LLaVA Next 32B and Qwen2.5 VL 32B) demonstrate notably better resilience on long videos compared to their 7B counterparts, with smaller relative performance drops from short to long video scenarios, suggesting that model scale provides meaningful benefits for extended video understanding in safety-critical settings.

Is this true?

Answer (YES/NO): NO